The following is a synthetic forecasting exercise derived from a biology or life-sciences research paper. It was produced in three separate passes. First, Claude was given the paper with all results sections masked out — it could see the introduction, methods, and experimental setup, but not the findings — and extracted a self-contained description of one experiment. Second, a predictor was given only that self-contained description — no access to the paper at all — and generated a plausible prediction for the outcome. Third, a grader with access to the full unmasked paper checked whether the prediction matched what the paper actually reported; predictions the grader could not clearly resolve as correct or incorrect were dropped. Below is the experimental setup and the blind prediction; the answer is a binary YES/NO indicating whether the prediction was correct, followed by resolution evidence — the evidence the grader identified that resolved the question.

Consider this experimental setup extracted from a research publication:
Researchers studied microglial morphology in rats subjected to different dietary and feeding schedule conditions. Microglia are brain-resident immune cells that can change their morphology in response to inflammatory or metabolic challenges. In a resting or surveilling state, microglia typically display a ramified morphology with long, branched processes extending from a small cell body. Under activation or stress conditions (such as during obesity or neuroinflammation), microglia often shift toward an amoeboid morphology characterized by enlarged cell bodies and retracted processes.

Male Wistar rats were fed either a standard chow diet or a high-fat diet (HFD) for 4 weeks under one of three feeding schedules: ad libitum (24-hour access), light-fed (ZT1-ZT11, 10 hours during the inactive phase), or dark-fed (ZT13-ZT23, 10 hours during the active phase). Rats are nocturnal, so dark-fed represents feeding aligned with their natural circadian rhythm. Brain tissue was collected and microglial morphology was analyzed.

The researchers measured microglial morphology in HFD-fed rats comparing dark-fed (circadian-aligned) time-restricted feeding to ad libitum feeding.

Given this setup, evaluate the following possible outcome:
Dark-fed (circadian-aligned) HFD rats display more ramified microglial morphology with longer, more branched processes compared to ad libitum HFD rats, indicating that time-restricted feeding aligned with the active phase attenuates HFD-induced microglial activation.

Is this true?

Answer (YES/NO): NO